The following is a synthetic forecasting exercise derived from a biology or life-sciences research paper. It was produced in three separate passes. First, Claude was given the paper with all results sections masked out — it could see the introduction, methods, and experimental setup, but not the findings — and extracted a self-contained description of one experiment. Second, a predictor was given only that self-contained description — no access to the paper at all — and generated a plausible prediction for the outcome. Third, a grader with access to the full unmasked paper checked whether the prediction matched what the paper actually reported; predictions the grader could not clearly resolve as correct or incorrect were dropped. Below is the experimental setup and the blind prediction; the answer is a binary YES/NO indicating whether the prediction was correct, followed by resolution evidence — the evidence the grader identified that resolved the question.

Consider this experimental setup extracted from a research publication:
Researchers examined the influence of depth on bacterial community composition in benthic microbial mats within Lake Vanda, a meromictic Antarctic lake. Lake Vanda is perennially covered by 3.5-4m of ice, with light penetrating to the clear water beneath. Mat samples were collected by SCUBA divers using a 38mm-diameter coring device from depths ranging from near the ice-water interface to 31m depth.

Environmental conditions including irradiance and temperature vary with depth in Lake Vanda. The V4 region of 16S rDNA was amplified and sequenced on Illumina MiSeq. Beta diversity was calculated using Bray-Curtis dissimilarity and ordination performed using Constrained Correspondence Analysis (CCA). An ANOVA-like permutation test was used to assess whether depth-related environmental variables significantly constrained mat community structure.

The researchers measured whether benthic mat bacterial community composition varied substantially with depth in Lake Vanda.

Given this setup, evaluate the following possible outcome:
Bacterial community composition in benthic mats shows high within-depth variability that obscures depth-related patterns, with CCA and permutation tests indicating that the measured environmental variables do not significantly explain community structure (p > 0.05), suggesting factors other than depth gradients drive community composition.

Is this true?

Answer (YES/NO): NO